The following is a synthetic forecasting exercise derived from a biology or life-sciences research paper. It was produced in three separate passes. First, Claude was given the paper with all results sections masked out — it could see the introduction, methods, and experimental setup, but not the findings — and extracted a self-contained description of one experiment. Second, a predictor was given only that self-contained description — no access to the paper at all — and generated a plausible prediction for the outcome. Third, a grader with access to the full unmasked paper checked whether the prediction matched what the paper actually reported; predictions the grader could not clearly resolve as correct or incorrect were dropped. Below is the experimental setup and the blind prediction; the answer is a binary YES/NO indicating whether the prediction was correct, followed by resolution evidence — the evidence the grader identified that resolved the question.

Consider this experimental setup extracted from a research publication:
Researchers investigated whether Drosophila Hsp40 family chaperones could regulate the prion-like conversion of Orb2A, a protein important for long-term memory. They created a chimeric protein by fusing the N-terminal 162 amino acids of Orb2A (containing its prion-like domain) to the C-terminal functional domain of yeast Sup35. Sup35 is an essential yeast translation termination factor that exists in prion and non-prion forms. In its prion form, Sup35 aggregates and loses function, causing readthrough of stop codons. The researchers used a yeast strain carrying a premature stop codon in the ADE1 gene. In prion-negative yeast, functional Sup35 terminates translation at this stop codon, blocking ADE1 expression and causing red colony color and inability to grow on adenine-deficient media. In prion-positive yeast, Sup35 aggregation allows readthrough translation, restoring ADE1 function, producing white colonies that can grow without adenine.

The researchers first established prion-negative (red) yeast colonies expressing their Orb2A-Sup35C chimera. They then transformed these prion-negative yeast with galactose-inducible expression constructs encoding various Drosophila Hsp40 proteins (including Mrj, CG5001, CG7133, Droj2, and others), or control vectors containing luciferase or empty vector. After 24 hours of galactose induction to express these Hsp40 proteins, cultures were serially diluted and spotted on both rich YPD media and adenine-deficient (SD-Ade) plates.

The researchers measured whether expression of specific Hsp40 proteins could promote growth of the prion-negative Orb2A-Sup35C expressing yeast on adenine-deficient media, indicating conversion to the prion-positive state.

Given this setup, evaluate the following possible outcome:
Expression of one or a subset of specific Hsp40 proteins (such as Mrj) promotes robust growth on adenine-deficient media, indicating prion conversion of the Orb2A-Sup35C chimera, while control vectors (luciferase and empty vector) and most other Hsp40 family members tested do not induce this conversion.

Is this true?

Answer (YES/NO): YES